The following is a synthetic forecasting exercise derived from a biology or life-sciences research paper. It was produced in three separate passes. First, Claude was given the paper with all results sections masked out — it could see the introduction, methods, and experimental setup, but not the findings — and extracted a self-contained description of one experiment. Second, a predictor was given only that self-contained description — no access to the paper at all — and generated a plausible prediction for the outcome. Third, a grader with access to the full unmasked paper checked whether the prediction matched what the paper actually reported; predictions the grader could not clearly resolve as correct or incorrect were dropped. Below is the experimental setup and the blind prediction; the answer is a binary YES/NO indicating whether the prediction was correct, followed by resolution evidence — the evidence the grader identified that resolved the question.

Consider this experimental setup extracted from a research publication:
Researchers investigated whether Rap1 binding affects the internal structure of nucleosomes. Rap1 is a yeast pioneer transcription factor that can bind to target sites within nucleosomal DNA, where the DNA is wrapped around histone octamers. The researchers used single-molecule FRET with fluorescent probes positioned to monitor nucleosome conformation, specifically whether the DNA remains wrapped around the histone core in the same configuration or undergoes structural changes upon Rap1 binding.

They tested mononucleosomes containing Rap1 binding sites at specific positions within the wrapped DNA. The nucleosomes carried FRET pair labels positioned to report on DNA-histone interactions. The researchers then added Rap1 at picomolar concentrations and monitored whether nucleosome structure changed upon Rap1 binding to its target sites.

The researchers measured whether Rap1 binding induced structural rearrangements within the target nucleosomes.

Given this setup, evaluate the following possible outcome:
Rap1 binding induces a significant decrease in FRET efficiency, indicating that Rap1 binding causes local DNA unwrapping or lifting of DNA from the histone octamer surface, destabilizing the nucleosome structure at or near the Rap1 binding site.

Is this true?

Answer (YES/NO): NO